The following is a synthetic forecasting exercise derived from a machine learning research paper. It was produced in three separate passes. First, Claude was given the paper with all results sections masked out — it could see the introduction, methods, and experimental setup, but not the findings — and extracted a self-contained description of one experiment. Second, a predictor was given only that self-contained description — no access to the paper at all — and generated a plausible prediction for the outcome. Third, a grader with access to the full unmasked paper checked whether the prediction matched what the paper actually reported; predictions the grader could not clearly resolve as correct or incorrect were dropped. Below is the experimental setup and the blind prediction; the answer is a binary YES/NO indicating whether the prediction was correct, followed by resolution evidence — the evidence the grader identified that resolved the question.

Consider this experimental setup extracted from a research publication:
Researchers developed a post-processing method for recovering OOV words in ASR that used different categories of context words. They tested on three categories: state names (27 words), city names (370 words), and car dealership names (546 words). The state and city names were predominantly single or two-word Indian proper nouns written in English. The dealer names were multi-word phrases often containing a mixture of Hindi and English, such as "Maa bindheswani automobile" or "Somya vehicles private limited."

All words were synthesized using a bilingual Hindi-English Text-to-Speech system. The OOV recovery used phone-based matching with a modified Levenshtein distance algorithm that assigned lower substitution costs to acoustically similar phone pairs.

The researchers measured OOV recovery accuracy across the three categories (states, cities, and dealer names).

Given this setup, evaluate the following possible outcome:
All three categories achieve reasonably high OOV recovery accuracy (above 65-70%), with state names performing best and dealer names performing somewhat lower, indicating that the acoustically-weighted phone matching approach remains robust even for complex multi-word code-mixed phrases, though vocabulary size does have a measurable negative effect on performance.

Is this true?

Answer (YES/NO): NO